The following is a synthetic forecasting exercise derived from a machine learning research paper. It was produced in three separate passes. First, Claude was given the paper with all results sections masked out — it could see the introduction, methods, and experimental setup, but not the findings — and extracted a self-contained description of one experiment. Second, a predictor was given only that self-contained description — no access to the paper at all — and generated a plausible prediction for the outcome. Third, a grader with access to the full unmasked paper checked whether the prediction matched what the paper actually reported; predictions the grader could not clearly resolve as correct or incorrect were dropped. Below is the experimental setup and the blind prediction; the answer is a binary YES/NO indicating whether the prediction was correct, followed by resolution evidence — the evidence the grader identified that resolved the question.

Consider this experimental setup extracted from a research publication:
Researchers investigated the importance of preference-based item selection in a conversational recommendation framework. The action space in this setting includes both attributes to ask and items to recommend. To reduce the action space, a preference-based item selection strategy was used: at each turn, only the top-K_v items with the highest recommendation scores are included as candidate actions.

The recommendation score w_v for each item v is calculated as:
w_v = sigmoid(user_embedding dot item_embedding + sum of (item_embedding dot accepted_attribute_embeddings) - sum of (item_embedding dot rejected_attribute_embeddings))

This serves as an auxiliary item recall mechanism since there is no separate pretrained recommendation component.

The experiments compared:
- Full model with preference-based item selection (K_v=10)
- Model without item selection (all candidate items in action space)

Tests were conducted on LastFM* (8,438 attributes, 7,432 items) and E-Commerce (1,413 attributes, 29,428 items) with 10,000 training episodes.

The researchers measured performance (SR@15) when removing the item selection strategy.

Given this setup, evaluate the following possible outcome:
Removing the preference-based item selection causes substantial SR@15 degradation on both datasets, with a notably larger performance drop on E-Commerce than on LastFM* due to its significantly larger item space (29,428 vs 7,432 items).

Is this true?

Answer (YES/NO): YES